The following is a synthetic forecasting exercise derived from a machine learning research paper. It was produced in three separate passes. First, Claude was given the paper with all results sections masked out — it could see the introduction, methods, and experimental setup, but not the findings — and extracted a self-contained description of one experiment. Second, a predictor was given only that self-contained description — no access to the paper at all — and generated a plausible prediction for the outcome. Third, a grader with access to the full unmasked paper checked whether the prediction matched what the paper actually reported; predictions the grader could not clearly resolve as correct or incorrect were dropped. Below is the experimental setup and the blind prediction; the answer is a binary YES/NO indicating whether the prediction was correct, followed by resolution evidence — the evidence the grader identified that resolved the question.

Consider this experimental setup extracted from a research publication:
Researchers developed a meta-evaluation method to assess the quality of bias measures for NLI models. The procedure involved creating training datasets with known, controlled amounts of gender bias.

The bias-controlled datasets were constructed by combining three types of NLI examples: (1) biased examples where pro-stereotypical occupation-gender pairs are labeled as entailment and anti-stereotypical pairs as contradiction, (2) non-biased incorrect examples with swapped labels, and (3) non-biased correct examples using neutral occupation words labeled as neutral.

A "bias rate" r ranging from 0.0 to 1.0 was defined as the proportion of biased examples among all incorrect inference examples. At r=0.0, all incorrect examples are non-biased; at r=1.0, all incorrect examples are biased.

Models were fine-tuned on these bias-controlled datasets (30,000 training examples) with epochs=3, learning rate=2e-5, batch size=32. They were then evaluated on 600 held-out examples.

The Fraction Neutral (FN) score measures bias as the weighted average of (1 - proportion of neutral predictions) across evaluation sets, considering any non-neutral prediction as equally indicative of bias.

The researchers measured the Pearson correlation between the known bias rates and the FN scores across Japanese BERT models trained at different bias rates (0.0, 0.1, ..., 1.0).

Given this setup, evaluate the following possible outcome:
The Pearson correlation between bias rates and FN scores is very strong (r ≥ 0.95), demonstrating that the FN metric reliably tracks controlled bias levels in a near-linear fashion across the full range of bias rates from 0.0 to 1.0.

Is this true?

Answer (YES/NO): NO